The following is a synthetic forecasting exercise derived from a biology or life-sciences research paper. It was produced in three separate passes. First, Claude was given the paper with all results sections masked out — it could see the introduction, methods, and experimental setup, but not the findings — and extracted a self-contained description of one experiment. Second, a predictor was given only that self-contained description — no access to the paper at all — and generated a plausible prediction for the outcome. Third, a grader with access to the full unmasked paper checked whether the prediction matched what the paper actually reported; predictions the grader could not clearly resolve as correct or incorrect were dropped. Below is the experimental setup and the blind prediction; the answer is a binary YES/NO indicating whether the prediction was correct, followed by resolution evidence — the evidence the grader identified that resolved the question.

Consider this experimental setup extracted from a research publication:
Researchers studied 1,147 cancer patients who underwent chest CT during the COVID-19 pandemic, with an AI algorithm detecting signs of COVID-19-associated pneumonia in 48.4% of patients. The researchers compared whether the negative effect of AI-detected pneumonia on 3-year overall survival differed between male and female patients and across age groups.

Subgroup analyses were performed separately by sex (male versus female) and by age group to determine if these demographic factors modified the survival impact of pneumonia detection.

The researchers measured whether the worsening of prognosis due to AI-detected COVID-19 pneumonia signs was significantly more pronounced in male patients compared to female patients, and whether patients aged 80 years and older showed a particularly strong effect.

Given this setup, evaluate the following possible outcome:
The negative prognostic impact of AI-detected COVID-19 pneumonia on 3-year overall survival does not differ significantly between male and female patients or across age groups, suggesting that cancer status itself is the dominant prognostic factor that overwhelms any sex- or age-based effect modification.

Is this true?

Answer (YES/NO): NO